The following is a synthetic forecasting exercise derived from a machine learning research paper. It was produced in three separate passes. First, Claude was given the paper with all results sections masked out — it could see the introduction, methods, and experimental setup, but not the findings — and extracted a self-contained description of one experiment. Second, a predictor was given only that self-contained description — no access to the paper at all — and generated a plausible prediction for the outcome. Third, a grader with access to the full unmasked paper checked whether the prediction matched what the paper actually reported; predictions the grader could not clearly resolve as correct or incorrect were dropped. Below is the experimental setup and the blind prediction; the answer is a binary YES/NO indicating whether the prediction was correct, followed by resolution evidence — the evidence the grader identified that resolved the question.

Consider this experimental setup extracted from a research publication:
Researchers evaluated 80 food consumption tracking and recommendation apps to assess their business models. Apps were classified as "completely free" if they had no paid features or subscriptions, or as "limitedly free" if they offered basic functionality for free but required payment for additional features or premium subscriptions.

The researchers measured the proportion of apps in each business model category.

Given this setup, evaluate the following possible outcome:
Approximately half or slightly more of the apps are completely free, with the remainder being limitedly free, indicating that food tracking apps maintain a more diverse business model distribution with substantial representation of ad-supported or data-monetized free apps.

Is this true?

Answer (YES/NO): NO